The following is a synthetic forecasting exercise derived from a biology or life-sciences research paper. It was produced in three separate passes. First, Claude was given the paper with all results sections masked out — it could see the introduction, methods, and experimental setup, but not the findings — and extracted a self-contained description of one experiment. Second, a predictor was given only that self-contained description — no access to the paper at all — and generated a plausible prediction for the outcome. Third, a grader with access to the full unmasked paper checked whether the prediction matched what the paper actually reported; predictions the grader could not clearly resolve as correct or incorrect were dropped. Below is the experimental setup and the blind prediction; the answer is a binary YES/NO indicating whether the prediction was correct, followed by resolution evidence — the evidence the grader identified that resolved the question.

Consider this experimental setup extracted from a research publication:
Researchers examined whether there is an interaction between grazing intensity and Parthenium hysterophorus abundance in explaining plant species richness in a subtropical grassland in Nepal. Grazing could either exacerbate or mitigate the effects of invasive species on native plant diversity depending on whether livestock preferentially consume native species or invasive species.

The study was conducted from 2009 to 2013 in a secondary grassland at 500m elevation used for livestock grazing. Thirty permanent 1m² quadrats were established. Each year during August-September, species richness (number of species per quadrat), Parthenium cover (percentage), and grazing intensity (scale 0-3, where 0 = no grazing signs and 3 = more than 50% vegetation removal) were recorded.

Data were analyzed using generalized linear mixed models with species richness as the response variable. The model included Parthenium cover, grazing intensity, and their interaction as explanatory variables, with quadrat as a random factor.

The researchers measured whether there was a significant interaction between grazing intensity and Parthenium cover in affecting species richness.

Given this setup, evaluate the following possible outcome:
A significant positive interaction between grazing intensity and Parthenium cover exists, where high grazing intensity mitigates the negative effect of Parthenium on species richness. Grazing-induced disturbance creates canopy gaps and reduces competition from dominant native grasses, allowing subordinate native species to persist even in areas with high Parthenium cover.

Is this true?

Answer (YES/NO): NO